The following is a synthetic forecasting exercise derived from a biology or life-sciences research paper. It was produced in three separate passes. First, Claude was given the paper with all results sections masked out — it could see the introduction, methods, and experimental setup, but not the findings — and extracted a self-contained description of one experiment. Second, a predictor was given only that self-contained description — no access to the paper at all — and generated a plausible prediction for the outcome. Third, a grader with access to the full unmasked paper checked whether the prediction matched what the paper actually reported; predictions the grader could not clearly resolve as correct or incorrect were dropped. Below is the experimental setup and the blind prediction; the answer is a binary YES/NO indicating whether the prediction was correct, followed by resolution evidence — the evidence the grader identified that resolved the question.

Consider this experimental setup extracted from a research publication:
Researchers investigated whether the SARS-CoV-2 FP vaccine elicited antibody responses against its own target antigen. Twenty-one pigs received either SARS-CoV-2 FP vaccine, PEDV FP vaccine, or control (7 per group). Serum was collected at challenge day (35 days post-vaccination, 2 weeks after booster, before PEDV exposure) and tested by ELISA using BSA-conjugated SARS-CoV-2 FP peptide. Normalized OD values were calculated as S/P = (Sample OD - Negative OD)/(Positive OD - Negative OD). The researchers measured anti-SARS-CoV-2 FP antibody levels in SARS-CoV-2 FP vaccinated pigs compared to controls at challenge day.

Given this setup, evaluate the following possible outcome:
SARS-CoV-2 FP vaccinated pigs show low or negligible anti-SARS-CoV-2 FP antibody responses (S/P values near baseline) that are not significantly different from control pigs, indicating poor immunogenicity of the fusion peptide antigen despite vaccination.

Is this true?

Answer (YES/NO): YES